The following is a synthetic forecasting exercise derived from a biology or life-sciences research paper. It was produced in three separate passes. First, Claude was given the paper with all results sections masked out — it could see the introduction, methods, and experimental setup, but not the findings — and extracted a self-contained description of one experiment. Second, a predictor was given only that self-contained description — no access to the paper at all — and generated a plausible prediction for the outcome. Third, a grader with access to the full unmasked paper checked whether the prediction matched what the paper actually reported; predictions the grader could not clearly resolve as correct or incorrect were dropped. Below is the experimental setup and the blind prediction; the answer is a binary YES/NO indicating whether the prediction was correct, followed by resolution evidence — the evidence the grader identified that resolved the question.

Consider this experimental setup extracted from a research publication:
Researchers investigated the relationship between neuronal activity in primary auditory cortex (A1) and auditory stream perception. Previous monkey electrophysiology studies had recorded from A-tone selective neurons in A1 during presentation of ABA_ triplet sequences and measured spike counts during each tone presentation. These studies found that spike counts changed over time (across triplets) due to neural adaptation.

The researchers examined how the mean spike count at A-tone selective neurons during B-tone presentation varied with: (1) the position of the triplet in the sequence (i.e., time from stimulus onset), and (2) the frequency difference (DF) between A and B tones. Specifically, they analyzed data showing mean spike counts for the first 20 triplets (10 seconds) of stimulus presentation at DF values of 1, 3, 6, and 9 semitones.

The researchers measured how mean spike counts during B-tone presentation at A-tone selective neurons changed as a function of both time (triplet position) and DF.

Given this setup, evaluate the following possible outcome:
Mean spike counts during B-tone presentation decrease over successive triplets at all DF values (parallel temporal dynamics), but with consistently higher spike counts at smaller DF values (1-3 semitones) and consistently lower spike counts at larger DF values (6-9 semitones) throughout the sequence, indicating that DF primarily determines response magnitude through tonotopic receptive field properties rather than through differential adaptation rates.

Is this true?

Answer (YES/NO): NO